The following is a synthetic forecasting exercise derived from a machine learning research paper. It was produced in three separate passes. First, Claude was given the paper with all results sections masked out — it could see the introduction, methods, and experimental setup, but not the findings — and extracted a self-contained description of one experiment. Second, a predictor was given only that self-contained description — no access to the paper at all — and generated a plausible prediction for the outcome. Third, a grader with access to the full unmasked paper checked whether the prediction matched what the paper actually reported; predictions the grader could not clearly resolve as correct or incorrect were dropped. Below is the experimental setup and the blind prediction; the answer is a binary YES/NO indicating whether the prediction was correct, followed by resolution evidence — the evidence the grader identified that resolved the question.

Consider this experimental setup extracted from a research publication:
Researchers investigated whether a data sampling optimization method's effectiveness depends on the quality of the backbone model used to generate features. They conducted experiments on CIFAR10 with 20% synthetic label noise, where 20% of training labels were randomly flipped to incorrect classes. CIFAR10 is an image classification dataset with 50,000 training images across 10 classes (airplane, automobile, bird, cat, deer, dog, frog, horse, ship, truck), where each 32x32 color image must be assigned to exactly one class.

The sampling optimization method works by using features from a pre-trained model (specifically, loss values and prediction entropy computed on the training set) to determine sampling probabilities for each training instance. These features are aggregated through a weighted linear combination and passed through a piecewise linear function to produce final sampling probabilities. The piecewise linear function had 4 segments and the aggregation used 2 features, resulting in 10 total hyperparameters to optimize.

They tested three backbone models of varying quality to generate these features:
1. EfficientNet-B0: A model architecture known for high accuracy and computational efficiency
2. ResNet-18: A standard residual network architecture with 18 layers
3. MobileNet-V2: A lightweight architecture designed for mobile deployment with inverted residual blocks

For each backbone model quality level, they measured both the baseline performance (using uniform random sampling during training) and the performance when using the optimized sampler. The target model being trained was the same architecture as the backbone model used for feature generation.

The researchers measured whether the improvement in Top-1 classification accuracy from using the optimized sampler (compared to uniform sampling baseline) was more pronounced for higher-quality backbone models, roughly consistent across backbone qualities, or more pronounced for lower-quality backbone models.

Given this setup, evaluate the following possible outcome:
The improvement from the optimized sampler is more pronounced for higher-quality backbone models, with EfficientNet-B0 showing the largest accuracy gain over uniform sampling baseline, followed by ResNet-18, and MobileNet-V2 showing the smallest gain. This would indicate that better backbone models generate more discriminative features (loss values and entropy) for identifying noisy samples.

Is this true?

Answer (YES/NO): NO